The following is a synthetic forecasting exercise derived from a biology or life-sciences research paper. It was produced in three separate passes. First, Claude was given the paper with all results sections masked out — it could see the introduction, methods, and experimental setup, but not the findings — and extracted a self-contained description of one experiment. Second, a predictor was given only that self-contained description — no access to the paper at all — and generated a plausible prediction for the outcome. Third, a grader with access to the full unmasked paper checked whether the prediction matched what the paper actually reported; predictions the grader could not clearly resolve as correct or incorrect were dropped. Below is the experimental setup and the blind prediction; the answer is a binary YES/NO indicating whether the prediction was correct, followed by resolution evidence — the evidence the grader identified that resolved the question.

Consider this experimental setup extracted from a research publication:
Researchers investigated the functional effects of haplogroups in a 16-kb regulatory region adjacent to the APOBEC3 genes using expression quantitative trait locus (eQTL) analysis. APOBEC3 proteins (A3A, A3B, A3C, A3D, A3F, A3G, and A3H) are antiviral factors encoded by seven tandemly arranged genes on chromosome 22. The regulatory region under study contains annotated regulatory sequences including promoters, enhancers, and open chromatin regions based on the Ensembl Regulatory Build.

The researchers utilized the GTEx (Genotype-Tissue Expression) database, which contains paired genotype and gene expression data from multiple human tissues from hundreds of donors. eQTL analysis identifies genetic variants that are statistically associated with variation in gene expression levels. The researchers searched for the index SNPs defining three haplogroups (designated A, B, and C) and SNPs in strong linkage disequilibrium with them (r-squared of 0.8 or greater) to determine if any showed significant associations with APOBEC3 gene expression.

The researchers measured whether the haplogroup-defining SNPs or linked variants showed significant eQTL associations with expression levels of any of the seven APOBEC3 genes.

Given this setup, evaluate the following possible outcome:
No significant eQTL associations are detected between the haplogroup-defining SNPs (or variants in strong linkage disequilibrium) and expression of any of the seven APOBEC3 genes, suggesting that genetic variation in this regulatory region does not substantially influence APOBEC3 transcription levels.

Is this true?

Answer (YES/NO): NO